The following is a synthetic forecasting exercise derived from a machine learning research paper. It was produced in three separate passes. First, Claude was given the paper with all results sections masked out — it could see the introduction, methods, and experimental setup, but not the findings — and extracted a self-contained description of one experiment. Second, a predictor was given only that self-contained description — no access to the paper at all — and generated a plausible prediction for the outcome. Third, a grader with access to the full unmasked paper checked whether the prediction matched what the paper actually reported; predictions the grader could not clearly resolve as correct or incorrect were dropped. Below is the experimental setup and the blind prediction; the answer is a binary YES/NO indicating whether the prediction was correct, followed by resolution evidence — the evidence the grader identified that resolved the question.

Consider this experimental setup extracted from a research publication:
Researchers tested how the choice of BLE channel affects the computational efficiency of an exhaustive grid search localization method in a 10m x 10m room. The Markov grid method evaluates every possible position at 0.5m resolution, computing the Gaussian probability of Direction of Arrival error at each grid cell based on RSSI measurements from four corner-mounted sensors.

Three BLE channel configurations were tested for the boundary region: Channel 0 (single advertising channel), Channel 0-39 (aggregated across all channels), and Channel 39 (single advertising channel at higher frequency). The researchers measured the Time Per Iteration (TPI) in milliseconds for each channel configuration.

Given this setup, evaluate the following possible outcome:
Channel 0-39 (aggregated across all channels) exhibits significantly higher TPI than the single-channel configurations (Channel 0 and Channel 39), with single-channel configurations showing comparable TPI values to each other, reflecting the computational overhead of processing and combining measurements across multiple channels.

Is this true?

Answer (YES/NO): NO